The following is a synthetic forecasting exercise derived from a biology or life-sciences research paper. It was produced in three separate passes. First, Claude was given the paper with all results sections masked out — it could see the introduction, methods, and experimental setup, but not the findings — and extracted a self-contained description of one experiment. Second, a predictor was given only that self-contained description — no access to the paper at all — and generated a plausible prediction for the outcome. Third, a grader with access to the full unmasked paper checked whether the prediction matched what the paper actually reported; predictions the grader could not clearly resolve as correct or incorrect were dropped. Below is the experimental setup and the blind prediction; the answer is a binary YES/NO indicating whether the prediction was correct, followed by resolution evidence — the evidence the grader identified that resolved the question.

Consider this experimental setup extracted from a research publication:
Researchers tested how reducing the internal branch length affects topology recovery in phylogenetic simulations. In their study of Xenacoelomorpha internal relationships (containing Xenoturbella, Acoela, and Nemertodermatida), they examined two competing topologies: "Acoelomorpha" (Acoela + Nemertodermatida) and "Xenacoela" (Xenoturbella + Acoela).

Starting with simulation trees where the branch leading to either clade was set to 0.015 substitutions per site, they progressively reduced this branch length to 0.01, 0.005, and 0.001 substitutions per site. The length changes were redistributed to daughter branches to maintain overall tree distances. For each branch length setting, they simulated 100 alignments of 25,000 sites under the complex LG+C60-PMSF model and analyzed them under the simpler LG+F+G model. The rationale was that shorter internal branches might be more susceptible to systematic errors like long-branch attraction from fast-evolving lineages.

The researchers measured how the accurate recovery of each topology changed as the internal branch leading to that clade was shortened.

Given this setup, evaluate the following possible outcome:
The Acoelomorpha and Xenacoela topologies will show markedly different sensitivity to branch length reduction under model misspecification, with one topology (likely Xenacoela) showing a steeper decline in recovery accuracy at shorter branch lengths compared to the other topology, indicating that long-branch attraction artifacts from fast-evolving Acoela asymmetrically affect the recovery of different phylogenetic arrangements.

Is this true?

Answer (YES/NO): YES